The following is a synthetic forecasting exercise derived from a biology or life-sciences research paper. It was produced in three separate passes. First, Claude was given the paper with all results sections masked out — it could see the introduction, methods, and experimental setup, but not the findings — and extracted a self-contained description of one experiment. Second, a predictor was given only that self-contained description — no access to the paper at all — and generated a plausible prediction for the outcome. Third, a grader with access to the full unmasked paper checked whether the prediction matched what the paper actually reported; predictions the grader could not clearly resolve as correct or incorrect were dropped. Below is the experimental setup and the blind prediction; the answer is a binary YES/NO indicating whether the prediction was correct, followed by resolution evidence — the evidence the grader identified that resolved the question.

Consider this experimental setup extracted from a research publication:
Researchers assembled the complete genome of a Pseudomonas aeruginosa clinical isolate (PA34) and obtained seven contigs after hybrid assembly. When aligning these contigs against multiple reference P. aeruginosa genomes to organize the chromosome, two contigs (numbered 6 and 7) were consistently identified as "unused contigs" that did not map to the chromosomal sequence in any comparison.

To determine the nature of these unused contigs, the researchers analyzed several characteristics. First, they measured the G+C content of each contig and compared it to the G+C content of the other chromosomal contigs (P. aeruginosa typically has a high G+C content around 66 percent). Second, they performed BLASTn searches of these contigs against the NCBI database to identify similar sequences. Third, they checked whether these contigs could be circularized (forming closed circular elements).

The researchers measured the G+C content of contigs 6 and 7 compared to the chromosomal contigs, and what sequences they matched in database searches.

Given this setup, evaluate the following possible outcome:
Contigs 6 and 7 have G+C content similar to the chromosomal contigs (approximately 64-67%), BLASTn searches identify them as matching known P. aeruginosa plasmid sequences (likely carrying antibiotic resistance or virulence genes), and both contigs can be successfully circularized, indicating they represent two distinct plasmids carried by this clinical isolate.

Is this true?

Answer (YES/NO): NO